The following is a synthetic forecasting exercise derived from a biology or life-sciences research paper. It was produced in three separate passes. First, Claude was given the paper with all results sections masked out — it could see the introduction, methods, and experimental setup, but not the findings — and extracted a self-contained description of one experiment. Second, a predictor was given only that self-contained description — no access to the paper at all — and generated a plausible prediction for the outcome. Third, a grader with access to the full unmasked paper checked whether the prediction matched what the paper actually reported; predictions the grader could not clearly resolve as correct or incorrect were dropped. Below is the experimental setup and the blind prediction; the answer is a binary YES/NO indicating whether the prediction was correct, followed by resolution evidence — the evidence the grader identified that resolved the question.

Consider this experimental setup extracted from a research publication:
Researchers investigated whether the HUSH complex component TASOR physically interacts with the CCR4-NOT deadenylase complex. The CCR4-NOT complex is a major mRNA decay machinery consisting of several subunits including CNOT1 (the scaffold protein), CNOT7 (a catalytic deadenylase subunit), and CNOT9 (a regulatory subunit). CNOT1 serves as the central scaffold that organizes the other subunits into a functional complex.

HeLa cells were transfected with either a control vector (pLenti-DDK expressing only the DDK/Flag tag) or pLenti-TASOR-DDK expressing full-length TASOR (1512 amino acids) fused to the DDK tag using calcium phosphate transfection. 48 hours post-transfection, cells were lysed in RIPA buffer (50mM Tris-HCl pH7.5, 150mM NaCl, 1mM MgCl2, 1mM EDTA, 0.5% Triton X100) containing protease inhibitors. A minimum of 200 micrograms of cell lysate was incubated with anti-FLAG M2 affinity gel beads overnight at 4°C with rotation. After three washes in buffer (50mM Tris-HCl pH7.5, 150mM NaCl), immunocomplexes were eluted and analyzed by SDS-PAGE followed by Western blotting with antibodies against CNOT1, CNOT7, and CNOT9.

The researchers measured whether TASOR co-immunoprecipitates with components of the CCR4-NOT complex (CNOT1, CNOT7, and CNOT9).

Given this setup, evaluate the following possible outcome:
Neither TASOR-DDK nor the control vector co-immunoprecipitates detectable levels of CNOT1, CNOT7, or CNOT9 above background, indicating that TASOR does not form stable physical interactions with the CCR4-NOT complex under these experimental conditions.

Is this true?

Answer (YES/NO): NO